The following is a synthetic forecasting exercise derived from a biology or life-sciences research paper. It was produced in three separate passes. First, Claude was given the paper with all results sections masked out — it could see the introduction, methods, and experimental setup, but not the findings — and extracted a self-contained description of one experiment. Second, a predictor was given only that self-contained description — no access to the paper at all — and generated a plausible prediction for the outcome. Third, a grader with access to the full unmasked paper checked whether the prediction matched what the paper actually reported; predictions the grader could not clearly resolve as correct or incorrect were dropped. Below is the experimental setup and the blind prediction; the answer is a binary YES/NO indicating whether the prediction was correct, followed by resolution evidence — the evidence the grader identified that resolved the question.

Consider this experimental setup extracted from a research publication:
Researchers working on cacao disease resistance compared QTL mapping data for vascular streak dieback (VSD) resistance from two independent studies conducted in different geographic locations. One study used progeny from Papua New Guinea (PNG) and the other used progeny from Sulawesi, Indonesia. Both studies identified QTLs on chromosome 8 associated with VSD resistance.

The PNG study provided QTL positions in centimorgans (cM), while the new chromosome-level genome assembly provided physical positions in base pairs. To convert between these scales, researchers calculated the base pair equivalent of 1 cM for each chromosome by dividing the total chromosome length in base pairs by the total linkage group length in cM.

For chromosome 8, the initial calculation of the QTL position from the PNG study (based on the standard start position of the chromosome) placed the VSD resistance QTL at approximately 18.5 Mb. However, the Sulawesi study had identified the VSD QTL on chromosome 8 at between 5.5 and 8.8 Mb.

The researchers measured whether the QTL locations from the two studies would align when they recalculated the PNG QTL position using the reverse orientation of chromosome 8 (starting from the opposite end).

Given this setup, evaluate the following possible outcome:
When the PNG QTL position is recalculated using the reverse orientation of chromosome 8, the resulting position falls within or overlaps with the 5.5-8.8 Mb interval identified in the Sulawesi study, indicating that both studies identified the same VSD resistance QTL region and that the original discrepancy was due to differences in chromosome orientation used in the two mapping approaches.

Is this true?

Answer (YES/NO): YES